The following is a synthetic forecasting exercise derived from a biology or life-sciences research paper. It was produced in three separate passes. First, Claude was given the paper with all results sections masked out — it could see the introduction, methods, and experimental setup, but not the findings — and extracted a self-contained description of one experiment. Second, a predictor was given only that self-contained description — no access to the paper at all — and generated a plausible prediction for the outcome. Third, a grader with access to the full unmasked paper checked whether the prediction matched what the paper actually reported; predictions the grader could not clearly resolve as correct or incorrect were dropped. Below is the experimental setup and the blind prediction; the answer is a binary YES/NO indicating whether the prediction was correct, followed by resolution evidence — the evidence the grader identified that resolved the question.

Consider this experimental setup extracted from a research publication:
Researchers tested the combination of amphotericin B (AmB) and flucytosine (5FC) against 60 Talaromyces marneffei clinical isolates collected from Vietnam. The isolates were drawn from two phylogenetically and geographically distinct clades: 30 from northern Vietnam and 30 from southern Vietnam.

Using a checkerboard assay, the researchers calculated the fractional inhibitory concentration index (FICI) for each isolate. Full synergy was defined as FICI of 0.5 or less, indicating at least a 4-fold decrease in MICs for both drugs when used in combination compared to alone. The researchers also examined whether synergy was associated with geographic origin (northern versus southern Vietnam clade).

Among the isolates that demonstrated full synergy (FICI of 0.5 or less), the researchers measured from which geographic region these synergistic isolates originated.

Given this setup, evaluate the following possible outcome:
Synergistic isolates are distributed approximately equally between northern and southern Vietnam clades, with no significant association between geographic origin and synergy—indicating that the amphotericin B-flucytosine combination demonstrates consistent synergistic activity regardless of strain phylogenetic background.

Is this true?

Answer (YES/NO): NO